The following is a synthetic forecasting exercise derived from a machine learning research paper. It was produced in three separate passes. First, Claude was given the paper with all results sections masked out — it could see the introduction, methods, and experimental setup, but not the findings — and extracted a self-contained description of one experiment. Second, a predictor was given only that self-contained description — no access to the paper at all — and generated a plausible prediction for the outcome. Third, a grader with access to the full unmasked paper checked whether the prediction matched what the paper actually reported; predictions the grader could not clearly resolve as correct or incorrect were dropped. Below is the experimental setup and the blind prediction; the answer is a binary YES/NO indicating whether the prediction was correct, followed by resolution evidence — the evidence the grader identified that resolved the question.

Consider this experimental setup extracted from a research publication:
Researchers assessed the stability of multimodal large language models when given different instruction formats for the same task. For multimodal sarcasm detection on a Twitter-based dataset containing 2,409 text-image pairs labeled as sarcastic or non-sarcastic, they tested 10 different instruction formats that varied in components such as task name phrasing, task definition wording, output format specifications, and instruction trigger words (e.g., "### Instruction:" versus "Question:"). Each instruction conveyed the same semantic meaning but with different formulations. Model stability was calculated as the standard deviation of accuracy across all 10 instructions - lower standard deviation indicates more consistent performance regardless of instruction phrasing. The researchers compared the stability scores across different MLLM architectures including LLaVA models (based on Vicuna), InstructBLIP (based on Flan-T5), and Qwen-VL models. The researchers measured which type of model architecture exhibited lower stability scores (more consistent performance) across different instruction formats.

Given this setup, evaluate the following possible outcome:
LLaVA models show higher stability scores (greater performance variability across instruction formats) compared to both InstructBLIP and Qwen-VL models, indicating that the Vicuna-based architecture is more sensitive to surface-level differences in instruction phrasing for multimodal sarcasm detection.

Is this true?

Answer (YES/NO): YES